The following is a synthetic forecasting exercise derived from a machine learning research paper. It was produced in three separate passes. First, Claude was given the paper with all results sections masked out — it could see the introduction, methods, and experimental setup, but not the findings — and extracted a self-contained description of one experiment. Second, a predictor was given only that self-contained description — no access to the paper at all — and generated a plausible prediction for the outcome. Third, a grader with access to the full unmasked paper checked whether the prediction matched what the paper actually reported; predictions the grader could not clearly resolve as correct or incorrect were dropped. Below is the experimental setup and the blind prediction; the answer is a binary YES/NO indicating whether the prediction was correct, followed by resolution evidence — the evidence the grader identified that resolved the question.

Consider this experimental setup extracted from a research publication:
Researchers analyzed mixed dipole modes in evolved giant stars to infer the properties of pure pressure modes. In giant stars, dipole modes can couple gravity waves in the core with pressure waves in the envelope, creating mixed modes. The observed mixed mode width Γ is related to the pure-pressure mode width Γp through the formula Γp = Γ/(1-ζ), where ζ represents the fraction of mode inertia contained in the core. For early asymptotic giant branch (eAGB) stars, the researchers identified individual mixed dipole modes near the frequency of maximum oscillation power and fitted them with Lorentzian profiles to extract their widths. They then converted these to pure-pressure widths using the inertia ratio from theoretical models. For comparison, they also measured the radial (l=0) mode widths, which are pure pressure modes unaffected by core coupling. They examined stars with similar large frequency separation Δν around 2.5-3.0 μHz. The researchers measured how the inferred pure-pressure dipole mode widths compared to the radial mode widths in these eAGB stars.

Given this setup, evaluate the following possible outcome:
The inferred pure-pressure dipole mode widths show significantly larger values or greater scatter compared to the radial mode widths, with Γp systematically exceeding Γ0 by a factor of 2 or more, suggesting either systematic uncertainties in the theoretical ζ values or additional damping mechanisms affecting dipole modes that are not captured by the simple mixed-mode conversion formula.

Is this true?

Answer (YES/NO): NO